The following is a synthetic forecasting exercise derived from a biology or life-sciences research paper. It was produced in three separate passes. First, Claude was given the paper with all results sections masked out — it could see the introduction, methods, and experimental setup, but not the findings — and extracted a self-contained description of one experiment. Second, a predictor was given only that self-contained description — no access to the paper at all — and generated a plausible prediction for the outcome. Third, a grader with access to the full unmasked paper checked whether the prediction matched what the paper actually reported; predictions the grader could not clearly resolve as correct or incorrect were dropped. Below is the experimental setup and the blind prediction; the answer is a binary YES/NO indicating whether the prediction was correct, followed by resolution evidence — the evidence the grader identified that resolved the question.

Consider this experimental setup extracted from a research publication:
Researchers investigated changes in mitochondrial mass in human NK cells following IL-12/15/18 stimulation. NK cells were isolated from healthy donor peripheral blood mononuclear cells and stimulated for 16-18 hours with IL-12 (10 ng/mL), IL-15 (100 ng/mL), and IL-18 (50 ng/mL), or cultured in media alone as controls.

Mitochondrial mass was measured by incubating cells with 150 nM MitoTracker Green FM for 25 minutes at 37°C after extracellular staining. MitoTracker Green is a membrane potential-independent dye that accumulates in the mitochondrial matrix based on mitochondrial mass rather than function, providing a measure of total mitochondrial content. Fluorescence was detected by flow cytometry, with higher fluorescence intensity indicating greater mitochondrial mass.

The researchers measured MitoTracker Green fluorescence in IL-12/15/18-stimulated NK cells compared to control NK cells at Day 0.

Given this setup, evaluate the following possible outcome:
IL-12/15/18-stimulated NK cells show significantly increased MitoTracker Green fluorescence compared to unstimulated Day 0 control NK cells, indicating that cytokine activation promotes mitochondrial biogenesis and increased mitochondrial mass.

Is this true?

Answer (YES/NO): NO